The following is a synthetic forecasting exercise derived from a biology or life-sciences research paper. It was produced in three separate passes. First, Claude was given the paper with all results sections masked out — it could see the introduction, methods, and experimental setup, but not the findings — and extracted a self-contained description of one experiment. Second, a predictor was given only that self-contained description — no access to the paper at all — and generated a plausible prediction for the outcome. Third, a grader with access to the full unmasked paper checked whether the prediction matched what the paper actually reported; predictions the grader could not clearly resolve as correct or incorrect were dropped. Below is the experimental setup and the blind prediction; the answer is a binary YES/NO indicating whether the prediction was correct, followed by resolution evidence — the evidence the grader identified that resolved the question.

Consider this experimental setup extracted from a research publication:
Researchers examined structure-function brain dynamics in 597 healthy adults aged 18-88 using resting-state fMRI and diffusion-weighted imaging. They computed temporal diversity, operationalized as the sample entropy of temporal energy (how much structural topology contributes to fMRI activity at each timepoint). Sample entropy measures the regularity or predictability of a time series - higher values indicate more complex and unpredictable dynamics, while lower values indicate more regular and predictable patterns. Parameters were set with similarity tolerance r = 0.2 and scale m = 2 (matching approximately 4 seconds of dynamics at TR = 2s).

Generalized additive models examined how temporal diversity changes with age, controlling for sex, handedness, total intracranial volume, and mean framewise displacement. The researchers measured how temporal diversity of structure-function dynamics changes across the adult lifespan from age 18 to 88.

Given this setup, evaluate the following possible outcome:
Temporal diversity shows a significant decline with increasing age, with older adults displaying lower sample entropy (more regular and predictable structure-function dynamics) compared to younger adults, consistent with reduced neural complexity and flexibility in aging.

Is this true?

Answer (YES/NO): NO